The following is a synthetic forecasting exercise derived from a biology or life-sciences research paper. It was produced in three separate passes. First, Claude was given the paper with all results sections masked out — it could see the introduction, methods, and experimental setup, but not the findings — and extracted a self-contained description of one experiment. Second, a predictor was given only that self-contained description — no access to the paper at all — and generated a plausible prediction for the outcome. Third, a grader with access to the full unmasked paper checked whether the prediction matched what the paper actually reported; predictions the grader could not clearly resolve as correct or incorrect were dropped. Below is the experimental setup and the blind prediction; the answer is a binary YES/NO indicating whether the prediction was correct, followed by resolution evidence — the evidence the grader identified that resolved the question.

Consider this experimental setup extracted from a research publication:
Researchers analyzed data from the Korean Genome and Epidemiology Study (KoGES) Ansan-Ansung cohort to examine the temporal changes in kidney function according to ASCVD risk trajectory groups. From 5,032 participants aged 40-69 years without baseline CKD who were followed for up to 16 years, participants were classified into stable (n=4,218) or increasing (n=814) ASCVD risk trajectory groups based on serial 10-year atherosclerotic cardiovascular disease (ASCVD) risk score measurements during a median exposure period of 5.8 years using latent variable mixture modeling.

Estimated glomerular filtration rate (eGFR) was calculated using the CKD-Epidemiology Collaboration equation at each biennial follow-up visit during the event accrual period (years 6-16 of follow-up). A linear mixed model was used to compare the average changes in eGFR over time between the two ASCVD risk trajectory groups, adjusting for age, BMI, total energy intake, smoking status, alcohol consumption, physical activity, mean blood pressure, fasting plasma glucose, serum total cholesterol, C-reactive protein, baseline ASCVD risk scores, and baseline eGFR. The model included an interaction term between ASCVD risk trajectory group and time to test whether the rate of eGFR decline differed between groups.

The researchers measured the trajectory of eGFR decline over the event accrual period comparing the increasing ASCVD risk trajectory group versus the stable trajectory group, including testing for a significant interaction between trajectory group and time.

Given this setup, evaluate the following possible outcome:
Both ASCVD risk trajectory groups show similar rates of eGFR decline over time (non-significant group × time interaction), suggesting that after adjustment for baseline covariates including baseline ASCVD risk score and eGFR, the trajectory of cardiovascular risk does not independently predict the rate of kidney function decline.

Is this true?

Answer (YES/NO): NO